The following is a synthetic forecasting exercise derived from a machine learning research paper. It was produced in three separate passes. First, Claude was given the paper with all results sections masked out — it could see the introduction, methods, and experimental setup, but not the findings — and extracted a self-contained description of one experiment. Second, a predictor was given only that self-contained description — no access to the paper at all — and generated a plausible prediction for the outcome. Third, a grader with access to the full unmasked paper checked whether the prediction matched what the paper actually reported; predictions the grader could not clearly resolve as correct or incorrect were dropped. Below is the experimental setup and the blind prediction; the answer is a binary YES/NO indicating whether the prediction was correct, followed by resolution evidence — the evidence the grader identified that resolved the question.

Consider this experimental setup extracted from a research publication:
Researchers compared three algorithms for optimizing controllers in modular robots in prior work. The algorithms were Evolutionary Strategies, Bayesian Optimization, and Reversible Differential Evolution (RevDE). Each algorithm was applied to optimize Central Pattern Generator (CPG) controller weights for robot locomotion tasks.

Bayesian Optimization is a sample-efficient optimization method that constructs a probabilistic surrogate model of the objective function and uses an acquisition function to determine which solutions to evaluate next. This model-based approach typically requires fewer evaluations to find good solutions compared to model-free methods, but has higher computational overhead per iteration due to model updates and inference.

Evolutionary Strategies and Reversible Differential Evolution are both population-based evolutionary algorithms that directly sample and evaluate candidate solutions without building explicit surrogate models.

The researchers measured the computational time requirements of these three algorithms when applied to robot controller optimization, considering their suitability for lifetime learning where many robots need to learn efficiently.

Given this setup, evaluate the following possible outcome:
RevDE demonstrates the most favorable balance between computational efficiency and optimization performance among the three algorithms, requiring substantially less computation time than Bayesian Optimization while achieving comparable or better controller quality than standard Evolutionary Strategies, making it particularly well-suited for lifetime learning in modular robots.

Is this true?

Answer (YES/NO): YES